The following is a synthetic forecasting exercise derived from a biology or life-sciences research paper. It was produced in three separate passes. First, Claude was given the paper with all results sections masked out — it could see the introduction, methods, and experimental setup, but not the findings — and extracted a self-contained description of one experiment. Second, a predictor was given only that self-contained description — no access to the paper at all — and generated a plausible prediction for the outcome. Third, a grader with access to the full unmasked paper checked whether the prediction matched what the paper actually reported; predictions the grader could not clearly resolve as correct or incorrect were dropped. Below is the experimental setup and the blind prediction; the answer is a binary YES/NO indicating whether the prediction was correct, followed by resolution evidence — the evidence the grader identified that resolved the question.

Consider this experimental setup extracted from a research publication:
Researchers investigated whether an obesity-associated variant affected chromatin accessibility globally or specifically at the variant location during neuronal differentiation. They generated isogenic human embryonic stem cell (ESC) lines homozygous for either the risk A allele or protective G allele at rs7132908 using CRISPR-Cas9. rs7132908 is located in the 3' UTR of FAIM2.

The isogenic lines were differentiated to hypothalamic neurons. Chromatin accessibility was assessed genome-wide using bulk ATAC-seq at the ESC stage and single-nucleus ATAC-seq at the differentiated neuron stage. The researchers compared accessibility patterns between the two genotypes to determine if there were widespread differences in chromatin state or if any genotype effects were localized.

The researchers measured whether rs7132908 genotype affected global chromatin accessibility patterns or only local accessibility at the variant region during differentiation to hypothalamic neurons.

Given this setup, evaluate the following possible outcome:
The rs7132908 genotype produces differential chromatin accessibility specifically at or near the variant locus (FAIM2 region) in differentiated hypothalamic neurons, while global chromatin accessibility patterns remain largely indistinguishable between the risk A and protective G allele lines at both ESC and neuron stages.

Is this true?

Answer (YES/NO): NO